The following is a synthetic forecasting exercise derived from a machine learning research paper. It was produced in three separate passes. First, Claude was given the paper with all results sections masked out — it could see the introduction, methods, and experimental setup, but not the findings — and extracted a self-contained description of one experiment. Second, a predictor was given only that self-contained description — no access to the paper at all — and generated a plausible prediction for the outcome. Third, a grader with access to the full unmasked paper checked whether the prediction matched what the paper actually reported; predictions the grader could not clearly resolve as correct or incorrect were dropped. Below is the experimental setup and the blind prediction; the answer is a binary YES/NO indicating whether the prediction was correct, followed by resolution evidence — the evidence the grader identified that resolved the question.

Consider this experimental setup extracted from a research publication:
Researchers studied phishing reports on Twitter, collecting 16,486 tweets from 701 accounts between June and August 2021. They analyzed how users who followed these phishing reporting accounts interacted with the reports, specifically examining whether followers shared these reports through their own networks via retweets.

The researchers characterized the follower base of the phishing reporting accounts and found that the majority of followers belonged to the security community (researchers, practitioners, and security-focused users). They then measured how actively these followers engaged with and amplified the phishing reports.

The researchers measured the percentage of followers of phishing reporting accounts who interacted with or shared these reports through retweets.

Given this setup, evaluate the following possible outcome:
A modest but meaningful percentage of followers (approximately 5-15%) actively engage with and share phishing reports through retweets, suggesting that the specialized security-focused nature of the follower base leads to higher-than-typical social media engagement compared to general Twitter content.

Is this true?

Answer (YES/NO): NO